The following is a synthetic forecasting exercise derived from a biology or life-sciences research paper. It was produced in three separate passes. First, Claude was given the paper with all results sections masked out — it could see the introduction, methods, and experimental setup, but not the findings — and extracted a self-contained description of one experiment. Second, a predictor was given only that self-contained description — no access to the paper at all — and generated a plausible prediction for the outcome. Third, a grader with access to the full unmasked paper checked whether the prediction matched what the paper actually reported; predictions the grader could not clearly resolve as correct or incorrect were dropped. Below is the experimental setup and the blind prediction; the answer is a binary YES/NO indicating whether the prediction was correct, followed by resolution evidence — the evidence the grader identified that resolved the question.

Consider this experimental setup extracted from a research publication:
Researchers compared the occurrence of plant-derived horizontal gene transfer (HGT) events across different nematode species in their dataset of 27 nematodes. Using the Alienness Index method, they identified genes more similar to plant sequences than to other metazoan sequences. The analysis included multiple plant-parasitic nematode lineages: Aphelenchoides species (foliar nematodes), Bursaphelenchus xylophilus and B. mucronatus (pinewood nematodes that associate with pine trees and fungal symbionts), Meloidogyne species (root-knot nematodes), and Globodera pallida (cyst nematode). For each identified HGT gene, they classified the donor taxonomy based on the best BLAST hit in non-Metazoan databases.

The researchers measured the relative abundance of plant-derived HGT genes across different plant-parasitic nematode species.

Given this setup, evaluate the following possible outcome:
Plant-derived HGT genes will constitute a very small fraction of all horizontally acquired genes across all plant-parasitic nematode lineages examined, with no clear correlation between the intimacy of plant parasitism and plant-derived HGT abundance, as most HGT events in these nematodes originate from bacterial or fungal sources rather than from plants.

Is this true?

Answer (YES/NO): NO